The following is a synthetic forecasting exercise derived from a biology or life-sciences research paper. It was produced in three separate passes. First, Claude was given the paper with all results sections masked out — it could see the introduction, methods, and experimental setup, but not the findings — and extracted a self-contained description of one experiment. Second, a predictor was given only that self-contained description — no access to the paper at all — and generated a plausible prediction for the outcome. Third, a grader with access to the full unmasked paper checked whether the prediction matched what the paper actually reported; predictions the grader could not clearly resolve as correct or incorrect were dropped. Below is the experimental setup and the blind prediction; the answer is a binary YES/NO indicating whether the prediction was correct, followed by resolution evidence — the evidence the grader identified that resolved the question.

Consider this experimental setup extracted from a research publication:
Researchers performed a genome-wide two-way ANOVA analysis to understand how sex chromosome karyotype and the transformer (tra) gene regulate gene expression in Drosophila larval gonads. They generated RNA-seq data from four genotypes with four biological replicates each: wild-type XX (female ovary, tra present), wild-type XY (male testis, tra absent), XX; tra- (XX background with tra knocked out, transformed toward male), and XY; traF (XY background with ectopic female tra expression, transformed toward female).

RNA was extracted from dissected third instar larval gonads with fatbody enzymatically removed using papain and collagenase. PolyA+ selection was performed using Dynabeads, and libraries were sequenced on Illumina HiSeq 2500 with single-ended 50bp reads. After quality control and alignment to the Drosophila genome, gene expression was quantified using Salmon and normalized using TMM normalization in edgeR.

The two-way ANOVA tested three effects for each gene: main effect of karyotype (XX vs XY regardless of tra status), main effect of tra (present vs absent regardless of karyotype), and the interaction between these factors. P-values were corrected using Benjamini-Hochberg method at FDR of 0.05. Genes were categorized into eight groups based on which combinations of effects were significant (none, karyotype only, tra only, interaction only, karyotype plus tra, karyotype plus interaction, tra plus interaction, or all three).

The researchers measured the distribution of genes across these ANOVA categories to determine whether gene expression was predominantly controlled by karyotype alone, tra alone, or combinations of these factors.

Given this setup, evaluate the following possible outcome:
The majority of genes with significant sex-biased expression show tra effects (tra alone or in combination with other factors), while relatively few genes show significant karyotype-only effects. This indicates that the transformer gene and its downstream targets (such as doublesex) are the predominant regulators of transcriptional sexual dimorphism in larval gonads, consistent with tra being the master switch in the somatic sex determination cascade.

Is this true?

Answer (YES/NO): NO